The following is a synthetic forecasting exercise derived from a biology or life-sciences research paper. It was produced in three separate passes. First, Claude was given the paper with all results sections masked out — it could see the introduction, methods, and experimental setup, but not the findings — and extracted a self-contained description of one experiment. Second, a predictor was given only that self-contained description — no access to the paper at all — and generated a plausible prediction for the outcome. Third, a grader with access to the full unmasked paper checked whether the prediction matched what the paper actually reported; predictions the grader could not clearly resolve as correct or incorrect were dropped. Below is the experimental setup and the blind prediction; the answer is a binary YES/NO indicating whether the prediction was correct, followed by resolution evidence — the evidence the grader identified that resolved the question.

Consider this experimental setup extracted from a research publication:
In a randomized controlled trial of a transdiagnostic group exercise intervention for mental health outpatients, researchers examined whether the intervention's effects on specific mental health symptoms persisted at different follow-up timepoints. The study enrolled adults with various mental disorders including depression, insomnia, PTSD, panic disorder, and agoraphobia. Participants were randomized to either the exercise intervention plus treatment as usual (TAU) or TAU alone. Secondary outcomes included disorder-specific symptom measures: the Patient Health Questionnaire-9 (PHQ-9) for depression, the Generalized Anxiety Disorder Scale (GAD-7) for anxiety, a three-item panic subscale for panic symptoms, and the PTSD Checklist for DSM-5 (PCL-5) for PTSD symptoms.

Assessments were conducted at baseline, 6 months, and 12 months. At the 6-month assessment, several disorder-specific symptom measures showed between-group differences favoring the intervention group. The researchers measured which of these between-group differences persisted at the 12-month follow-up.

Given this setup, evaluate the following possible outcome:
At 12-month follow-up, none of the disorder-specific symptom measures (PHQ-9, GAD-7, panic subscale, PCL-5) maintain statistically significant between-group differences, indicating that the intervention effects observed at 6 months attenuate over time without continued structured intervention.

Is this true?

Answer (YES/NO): NO